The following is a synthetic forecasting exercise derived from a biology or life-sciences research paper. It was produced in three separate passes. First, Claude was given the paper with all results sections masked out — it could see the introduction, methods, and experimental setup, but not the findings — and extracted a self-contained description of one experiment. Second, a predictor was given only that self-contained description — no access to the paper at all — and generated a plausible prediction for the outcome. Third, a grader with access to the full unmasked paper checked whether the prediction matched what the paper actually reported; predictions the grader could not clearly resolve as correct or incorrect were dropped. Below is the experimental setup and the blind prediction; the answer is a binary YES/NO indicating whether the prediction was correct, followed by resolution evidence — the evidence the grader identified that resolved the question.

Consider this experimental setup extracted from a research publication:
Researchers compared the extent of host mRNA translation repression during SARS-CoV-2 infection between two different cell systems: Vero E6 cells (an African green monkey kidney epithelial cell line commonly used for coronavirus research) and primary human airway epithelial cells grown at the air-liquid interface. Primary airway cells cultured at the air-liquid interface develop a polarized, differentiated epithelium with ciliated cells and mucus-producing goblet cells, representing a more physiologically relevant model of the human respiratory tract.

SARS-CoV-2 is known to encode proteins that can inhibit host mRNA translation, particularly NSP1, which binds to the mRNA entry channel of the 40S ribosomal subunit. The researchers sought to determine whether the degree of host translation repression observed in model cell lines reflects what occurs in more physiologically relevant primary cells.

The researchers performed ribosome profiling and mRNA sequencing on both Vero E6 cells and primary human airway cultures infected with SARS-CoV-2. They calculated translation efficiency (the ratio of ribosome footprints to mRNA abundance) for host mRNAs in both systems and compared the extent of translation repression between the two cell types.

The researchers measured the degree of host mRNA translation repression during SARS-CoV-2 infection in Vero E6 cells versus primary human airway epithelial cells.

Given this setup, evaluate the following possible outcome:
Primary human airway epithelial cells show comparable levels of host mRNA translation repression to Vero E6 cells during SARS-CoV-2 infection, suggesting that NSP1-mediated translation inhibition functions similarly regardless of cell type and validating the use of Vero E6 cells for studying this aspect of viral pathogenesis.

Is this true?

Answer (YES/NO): NO